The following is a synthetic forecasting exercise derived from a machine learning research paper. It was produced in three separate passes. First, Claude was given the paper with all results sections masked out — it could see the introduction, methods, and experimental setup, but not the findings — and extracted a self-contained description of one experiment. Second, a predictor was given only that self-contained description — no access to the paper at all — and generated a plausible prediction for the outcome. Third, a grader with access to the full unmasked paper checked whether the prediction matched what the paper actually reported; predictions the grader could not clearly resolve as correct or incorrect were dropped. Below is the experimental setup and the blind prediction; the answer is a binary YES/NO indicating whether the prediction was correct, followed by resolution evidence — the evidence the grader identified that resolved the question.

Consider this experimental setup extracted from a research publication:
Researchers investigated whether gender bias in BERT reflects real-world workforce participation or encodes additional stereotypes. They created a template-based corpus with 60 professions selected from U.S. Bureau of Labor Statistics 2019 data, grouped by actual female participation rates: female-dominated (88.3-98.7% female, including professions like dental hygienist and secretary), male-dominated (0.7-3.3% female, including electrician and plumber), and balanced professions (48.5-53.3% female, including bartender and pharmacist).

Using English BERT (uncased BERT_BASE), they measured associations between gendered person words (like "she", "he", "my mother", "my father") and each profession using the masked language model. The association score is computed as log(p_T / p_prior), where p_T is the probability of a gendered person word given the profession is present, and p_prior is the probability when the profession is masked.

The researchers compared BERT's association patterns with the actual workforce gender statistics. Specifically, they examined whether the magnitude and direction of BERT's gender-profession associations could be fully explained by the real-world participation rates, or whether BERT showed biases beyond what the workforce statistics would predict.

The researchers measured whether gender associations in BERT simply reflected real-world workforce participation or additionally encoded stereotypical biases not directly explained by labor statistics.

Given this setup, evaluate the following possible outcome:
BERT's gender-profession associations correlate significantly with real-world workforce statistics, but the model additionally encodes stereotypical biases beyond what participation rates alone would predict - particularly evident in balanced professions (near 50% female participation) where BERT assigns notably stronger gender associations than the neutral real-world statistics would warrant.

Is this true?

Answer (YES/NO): YES